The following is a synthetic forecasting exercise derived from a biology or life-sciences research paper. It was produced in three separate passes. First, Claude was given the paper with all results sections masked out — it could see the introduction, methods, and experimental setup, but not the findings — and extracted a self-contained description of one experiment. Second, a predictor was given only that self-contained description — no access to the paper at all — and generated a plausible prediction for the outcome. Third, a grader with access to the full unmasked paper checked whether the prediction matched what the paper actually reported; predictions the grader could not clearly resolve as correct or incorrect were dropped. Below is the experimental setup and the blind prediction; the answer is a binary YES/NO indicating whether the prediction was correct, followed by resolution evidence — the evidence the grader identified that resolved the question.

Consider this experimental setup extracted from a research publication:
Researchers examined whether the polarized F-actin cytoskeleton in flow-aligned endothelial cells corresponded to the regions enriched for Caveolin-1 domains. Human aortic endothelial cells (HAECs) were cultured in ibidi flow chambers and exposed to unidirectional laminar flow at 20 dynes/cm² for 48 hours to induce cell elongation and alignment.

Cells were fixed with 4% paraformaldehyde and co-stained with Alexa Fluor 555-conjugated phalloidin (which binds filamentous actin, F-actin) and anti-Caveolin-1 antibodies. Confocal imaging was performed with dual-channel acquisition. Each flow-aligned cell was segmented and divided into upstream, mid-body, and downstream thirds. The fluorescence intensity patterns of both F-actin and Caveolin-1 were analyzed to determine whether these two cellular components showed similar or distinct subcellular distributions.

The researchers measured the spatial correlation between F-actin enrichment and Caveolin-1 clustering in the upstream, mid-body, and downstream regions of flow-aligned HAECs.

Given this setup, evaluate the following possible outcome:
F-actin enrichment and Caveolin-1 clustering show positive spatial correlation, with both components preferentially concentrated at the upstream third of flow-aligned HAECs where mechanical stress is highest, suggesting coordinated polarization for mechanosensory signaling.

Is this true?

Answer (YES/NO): NO